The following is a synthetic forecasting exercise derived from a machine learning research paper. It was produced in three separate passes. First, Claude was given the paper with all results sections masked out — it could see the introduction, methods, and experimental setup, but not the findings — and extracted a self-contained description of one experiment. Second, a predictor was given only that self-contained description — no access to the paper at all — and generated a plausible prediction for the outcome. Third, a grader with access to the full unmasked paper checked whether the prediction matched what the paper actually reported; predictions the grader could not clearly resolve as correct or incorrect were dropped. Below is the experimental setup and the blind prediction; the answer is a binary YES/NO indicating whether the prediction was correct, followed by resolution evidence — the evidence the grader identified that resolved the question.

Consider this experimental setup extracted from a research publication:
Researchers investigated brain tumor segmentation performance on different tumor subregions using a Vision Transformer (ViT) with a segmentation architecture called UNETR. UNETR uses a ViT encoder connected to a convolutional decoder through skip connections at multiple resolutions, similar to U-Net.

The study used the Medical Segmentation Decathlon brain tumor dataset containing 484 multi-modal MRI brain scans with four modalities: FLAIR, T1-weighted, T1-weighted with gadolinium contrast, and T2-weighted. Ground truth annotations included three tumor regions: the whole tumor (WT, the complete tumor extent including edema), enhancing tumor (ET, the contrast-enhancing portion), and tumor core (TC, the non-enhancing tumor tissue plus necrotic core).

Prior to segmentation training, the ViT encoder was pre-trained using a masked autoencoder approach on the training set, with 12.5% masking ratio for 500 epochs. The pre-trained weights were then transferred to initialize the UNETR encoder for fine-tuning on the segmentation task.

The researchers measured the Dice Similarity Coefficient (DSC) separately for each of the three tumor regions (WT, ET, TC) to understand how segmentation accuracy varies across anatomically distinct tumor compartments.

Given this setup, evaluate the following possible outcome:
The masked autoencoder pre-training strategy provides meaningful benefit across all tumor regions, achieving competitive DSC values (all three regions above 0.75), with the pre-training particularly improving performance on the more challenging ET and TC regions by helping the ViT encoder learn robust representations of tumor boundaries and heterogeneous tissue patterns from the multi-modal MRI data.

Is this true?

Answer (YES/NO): NO